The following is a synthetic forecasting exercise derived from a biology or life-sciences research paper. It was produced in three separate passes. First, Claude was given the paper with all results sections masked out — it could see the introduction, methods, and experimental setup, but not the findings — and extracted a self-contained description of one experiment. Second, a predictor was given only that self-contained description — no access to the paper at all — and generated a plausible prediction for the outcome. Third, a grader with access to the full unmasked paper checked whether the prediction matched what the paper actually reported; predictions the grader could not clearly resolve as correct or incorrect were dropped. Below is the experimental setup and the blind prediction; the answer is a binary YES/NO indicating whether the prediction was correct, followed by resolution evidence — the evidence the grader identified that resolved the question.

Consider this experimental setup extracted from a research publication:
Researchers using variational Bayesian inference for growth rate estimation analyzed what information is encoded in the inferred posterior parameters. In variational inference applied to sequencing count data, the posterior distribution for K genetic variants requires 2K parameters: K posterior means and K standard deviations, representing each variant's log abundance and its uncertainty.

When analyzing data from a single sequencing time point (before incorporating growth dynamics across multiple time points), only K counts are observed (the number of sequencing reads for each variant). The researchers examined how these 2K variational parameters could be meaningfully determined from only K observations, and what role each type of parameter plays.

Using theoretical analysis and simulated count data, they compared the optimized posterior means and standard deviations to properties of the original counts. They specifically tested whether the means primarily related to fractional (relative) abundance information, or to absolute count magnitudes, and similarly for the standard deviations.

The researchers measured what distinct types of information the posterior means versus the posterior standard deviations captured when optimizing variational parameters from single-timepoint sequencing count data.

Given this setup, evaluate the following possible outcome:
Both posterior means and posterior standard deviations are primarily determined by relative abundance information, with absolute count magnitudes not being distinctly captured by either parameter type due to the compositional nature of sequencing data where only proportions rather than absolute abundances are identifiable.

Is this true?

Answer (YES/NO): NO